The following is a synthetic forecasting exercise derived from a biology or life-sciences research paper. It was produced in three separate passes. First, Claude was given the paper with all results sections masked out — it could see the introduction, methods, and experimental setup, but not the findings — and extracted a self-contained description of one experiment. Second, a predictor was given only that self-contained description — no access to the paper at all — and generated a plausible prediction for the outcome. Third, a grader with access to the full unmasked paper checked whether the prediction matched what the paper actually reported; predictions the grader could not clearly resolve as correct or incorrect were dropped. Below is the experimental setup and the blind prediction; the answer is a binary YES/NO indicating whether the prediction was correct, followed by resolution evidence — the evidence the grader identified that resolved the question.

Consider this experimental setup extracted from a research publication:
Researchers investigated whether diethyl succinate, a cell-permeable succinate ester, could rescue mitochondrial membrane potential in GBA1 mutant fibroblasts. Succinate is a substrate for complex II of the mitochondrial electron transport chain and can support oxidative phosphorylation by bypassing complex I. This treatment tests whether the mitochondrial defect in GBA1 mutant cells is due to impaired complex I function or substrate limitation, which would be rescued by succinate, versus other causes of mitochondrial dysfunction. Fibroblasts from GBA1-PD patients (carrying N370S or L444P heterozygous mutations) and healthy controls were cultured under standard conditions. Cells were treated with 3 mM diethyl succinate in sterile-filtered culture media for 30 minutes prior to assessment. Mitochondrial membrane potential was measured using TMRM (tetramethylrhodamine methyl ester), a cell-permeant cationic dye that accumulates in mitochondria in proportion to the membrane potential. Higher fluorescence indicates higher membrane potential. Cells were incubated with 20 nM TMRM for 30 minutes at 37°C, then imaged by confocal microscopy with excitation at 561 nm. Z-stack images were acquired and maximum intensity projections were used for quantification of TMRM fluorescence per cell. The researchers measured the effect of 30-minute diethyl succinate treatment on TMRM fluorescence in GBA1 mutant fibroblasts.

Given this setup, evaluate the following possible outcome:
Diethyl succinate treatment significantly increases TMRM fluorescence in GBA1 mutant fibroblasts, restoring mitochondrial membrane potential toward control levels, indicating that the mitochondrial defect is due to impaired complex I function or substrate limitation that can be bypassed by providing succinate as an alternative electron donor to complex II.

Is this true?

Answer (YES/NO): NO